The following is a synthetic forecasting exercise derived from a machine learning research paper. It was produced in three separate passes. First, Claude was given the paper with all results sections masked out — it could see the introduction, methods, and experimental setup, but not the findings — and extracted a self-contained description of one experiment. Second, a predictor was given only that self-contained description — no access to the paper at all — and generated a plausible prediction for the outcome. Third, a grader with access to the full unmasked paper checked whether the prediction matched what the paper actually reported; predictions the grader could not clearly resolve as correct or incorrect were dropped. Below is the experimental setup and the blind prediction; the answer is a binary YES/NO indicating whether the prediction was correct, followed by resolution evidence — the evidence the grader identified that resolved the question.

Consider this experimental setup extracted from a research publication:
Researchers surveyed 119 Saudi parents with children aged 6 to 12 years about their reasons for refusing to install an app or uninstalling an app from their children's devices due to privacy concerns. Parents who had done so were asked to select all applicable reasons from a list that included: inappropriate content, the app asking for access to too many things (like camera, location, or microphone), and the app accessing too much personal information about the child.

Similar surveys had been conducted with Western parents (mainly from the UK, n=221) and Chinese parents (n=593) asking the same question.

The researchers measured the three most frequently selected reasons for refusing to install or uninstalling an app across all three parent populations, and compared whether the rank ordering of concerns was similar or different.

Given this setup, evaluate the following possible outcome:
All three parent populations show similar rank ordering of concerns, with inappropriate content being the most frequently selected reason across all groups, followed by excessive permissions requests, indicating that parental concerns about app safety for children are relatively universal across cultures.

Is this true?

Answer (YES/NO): YES